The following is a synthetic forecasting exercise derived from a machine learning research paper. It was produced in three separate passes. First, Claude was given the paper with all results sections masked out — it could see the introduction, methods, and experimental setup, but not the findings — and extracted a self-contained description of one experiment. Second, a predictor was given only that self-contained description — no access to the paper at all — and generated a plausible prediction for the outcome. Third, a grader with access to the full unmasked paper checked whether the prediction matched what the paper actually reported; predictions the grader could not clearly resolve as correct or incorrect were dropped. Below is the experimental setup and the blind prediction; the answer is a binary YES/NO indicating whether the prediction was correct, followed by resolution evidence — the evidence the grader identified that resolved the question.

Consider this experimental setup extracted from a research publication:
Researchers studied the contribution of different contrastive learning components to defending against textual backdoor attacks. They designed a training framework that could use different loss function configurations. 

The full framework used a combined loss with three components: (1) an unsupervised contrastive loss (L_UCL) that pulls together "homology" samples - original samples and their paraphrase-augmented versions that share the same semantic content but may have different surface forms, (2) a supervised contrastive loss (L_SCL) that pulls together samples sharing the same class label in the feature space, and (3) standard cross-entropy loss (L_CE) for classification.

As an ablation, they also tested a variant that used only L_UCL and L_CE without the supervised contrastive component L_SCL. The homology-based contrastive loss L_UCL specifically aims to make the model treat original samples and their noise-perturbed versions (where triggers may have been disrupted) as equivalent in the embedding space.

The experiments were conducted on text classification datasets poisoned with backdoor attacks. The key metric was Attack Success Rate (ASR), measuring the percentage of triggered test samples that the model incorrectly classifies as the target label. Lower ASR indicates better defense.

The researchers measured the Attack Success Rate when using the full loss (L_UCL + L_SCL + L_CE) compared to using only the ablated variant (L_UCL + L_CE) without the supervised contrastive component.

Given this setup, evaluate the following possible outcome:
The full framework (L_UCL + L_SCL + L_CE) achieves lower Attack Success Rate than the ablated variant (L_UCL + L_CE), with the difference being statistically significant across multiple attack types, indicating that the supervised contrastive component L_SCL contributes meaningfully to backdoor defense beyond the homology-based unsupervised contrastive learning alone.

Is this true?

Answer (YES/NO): NO